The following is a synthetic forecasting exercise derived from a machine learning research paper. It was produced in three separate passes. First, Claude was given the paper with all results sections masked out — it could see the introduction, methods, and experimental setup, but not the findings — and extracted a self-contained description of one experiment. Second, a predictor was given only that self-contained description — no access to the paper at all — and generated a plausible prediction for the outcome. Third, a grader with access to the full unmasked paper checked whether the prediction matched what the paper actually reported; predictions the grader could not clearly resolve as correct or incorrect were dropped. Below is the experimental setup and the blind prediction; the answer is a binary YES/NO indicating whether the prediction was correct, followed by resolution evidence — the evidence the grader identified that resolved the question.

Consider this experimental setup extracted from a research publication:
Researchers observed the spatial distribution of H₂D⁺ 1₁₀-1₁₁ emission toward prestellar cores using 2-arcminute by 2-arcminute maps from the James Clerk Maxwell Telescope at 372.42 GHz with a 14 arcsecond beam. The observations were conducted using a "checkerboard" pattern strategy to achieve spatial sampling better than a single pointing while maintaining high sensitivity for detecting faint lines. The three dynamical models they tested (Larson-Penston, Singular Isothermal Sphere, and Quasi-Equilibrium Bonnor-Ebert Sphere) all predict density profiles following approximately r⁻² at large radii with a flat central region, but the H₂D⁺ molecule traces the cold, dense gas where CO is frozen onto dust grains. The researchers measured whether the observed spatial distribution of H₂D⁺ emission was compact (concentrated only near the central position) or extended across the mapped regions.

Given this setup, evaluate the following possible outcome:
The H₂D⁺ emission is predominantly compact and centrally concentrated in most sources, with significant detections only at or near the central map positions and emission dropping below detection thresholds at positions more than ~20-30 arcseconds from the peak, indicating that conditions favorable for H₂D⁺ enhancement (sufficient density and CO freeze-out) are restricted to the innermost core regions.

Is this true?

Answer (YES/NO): NO